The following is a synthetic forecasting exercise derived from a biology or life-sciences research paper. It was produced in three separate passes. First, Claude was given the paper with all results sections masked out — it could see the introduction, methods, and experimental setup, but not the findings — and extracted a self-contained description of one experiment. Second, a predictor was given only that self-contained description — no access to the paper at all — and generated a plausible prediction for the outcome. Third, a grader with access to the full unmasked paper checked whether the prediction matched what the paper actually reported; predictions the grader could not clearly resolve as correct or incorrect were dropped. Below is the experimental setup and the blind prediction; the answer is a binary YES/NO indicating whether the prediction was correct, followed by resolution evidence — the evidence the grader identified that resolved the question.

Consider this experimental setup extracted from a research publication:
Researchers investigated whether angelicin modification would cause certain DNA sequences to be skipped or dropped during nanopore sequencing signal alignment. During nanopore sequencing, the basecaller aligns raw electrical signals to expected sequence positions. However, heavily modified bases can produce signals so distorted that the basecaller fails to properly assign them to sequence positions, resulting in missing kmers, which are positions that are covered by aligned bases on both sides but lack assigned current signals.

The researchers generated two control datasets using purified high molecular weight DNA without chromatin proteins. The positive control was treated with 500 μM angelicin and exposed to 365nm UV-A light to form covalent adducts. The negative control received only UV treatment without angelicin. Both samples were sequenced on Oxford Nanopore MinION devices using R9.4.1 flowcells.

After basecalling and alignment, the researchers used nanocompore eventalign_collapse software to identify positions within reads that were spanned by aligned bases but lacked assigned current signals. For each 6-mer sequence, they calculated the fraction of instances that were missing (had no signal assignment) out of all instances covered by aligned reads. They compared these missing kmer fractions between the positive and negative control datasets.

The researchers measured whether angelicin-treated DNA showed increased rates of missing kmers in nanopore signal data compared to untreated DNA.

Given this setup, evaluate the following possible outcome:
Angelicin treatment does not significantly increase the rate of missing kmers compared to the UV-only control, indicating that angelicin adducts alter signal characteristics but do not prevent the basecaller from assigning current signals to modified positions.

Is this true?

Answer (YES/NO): NO